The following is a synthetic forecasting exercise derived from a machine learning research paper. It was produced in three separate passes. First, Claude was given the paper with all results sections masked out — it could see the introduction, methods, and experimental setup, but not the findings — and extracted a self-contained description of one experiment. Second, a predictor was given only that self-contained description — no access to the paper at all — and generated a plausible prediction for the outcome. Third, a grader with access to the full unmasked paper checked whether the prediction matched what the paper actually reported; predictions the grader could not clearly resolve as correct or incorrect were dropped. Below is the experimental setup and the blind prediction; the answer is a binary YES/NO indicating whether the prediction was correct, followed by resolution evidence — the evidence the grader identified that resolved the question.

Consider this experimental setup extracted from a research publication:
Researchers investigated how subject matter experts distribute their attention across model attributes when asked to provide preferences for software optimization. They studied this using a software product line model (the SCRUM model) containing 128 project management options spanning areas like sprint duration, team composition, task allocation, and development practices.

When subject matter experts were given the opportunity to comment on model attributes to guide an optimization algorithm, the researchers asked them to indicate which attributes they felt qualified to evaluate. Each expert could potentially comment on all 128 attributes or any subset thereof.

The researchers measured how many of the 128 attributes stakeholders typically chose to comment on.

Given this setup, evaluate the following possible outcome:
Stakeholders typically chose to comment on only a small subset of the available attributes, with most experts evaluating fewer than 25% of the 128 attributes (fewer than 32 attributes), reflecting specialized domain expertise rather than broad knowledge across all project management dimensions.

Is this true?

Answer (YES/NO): YES